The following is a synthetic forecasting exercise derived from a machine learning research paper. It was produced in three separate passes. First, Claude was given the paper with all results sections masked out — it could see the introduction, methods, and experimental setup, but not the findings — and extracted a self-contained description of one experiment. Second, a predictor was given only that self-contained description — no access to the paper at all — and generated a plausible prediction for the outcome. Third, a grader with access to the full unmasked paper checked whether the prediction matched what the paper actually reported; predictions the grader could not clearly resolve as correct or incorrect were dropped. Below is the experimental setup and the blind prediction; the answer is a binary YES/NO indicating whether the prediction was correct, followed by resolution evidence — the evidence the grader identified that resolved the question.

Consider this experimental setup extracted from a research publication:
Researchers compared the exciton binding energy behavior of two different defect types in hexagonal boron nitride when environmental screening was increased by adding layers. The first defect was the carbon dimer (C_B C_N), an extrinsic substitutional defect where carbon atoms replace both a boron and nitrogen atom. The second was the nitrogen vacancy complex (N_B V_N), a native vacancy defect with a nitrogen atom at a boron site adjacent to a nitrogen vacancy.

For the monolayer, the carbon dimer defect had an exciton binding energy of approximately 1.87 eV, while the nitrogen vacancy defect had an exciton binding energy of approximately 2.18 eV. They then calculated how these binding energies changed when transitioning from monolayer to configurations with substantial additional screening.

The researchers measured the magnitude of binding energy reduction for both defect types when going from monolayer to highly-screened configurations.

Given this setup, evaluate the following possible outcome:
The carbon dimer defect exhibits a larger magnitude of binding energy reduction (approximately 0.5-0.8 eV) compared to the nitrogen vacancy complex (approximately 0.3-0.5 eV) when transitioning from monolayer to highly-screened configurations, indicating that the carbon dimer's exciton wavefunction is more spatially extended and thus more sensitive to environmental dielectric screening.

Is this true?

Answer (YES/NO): NO